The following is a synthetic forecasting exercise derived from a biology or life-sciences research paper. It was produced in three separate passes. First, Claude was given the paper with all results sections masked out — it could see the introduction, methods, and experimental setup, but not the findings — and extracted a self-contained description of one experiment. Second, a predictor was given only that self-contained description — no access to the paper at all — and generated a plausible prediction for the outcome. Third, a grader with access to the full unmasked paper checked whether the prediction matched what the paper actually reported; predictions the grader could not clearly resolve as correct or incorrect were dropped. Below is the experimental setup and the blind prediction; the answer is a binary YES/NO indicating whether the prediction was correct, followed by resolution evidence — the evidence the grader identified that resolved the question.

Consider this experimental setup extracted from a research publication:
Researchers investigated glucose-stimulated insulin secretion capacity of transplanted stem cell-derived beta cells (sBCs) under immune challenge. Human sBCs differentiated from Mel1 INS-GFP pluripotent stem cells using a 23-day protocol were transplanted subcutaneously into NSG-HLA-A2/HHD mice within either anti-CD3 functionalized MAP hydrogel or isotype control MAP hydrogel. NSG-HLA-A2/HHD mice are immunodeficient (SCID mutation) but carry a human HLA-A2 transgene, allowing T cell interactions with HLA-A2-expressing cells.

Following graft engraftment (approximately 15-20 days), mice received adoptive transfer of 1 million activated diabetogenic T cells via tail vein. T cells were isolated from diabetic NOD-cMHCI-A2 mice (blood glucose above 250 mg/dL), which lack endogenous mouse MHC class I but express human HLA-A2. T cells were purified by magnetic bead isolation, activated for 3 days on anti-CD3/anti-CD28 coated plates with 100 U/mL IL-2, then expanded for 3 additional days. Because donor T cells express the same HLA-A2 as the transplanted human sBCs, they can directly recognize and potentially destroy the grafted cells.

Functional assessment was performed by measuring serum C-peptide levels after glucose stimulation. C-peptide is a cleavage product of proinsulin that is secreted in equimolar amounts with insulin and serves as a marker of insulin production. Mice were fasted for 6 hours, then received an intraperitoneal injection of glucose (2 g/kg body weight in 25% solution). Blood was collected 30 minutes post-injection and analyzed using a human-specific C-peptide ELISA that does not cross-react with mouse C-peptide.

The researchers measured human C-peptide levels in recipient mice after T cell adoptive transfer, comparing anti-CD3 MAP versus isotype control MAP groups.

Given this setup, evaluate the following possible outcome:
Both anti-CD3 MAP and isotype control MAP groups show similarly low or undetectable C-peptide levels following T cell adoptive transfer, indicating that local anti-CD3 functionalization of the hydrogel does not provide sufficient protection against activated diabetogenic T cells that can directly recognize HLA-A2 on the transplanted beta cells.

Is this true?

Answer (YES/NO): NO